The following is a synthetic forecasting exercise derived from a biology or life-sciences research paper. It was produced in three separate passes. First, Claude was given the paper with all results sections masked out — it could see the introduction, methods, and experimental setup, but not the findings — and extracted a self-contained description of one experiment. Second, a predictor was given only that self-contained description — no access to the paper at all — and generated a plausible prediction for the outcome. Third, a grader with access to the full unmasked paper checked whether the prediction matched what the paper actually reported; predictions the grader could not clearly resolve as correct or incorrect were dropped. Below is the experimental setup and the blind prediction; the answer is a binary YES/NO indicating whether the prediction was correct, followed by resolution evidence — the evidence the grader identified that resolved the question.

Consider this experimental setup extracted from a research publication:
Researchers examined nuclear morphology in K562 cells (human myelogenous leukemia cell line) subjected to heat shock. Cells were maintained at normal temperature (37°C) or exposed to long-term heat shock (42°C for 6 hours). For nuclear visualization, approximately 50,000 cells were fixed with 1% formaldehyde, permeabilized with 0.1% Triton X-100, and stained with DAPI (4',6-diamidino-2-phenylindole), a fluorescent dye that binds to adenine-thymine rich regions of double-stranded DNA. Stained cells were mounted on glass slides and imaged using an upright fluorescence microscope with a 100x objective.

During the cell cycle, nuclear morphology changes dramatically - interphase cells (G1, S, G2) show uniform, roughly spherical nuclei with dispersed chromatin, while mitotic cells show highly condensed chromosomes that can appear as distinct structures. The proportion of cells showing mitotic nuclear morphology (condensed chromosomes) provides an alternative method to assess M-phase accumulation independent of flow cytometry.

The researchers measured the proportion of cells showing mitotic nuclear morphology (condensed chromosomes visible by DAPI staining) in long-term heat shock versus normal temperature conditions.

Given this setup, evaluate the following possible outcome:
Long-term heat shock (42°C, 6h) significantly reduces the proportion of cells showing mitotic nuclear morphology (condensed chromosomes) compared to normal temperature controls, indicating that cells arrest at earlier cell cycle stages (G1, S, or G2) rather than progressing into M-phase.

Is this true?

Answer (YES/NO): NO